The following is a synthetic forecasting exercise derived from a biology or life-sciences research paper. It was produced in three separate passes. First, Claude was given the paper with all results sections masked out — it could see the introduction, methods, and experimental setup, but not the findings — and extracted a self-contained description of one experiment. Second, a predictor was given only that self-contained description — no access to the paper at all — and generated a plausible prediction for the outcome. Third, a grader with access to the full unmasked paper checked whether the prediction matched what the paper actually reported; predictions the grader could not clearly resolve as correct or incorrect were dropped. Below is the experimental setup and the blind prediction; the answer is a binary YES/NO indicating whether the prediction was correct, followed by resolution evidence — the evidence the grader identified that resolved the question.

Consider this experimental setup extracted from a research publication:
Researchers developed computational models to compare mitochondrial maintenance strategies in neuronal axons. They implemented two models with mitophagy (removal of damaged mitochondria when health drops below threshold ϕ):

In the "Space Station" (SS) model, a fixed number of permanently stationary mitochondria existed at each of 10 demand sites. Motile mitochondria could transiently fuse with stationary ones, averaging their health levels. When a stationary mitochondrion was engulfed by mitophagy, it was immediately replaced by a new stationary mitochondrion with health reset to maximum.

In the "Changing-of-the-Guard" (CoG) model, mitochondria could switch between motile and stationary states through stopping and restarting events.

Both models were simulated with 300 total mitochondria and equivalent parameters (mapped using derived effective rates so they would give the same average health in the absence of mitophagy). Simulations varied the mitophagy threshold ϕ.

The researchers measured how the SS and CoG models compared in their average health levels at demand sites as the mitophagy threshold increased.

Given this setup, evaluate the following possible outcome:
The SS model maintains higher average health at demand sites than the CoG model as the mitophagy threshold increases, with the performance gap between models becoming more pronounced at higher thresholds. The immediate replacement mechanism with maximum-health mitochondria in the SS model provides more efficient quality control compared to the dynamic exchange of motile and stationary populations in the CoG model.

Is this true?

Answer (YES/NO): NO